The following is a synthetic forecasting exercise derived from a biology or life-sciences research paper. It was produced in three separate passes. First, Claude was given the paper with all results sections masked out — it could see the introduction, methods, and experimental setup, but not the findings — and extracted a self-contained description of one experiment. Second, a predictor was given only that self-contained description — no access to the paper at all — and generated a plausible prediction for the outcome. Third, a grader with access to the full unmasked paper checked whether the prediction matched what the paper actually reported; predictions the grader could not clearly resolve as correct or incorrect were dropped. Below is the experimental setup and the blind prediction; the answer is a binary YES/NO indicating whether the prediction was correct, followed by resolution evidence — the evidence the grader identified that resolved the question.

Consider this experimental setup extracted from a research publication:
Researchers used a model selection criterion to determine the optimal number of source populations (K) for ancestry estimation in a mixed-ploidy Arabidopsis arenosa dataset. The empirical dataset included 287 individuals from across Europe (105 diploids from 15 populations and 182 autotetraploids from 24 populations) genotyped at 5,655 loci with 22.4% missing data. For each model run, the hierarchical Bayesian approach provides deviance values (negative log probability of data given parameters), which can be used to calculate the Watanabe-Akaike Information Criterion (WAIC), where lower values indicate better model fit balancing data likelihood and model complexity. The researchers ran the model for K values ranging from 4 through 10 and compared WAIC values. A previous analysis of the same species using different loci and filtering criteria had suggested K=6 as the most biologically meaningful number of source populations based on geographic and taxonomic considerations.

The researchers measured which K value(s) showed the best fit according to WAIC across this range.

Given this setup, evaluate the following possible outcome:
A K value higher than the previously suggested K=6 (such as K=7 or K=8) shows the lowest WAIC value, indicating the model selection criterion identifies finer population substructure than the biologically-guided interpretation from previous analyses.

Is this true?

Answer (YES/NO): NO